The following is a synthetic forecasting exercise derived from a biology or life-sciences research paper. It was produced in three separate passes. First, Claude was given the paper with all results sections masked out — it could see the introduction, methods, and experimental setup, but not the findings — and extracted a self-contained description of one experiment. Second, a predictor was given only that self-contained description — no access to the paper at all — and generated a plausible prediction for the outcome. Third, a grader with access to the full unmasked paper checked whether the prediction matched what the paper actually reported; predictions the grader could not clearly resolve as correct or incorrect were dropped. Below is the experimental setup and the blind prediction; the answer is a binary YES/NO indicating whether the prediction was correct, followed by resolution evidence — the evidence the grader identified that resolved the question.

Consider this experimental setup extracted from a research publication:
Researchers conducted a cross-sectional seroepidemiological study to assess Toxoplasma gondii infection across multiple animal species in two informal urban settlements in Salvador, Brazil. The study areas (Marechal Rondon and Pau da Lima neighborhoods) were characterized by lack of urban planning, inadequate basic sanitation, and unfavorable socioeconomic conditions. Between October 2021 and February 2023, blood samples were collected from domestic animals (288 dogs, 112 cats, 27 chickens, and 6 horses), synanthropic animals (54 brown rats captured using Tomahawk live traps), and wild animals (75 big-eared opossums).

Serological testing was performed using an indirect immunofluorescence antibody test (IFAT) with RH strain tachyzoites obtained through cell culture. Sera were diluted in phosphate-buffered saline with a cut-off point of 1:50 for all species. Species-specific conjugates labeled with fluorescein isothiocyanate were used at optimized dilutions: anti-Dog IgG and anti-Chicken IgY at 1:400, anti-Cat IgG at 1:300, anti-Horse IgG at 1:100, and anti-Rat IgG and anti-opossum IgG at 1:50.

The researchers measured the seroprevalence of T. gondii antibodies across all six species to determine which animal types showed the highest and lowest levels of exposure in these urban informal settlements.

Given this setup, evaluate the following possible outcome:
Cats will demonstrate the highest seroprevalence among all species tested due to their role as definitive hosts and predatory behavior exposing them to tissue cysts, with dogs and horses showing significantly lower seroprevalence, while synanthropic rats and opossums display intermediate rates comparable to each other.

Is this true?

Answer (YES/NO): NO